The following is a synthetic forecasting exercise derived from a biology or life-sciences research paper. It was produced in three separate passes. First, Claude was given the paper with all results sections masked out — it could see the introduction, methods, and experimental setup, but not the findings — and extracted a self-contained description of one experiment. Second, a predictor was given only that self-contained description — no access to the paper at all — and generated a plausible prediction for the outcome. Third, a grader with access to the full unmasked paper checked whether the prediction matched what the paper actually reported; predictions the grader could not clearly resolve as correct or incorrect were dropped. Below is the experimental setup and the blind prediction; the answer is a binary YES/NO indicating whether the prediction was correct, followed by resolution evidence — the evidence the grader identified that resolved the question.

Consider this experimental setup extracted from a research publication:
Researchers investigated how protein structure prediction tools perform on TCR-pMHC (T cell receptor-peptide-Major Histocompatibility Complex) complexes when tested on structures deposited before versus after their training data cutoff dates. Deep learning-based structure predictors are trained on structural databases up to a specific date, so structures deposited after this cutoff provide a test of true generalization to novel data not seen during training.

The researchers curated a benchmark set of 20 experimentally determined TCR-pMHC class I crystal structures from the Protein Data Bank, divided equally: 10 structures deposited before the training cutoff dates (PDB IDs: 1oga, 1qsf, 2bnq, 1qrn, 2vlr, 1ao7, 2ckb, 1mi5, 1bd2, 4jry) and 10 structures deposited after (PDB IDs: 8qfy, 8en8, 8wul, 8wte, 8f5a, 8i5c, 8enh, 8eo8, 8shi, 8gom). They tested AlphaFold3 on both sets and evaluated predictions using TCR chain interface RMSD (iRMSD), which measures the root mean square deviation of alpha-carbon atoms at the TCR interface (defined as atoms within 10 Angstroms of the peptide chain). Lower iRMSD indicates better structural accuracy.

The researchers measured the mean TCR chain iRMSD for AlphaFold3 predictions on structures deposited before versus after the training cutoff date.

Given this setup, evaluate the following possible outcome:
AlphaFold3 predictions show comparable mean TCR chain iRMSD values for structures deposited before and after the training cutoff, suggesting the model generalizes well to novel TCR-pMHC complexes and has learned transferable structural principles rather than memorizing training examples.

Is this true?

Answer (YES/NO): NO